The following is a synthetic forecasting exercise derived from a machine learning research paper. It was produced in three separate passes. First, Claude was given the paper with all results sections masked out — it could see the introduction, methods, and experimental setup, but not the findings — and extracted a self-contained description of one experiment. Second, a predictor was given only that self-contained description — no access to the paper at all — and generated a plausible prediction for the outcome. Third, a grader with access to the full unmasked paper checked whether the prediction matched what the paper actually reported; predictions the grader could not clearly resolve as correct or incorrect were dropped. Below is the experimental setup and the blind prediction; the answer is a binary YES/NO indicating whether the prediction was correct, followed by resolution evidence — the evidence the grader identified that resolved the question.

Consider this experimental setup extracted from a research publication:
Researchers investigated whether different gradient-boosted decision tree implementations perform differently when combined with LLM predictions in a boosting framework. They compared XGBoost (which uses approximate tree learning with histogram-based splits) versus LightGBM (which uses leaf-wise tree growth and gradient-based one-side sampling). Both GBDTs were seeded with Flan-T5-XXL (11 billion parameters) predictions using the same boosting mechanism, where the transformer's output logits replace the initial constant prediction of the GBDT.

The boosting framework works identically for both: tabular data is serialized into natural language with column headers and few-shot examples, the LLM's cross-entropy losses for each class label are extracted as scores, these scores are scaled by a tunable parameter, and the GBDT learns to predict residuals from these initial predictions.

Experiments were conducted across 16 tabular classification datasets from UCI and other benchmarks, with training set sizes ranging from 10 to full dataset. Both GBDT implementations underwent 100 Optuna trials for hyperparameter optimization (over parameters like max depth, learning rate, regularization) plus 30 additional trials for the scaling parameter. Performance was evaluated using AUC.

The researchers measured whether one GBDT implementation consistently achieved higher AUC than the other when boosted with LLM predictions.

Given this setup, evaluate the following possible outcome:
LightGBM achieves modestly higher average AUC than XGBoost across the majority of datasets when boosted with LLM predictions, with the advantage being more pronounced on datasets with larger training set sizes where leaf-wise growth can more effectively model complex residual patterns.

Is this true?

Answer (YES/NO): NO